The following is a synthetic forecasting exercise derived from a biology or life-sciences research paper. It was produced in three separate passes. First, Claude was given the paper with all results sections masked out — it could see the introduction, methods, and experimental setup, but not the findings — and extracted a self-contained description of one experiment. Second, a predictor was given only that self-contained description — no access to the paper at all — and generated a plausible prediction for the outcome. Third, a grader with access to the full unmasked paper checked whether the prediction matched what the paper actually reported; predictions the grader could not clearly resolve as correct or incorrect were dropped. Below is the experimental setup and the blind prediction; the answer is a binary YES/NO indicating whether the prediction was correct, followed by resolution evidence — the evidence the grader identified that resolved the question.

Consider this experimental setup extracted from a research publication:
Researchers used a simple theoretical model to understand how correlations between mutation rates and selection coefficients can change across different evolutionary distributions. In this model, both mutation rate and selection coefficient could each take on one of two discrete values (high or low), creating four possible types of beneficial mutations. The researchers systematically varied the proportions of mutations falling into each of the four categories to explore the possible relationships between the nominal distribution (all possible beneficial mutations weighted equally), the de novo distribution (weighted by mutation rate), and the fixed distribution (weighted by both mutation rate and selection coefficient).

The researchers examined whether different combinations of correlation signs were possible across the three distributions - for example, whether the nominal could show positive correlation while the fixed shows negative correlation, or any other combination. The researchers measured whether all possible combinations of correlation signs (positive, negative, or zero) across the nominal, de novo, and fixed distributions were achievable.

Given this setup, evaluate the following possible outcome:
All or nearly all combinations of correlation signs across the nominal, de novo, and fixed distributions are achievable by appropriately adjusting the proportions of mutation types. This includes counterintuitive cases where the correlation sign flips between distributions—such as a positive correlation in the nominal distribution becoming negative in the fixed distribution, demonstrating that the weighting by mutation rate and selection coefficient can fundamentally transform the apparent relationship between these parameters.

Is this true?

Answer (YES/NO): NO